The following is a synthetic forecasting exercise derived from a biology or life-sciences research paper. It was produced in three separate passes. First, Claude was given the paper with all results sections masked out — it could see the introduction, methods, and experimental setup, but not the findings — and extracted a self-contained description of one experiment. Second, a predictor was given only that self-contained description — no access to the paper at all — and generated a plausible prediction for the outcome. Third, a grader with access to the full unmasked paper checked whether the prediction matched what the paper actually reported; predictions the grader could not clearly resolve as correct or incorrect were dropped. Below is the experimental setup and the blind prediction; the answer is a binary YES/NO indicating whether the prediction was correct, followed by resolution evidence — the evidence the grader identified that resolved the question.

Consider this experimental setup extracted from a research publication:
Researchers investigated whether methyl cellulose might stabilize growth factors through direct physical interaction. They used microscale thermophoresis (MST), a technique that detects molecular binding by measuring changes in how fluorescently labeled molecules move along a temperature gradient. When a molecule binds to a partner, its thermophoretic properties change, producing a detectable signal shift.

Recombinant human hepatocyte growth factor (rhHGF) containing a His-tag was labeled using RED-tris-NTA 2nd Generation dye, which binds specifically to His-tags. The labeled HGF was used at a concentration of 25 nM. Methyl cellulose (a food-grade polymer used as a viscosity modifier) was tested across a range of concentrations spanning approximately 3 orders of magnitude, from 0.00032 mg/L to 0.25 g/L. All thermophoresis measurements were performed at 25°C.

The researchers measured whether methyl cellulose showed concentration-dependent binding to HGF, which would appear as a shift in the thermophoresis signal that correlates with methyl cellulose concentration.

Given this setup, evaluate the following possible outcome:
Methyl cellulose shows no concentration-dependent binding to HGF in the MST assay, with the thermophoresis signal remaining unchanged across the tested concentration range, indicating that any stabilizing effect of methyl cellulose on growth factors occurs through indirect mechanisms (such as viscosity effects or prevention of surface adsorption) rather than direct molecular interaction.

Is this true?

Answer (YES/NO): YES